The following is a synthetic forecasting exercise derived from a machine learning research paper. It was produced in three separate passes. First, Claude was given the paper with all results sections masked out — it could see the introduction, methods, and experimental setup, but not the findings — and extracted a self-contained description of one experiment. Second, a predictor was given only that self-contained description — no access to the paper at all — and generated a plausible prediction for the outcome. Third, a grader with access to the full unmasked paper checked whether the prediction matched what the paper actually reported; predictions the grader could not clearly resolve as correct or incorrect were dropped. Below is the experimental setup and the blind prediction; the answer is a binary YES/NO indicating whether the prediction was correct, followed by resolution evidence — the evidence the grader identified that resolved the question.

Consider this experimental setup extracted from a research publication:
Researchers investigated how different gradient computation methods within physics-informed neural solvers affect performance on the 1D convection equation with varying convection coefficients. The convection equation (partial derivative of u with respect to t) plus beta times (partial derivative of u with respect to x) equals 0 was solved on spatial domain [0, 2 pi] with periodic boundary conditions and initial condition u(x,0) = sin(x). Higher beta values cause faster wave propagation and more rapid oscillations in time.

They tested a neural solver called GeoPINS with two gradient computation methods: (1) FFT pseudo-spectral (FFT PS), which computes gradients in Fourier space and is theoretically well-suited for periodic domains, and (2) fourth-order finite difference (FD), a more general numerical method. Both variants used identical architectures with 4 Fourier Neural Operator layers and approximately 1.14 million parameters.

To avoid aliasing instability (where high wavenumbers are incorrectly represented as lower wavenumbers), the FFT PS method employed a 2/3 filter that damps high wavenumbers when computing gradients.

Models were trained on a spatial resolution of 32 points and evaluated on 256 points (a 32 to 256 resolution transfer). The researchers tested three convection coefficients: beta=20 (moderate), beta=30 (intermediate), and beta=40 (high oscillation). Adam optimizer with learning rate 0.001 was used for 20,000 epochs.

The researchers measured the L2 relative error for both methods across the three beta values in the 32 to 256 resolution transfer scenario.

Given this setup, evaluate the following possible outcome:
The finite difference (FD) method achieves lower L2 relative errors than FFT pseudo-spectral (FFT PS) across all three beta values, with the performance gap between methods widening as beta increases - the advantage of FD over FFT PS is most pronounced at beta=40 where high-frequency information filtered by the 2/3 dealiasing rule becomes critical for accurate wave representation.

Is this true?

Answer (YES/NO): NO